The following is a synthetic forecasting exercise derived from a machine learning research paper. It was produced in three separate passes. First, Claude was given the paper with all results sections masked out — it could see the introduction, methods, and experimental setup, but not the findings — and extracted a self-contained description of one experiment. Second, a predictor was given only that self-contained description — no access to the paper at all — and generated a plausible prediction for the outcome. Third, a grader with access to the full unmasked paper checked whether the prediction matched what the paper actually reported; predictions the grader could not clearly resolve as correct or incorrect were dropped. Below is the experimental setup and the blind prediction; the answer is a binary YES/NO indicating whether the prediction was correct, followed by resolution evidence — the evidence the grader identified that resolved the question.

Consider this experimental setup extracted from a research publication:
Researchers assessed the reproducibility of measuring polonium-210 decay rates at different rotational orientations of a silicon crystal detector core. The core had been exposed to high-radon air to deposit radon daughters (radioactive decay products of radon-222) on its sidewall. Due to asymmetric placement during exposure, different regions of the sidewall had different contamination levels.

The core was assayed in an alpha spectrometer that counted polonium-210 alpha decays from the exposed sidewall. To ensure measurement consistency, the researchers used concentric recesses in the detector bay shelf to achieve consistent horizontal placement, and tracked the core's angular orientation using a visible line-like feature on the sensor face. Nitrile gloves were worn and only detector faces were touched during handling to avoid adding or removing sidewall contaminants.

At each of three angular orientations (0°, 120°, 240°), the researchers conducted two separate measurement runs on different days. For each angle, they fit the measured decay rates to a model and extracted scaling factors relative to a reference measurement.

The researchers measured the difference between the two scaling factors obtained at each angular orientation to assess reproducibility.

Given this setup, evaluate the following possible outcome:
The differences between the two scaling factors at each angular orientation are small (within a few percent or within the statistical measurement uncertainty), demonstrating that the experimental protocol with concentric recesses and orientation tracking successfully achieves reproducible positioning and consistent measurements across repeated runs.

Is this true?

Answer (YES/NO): YES